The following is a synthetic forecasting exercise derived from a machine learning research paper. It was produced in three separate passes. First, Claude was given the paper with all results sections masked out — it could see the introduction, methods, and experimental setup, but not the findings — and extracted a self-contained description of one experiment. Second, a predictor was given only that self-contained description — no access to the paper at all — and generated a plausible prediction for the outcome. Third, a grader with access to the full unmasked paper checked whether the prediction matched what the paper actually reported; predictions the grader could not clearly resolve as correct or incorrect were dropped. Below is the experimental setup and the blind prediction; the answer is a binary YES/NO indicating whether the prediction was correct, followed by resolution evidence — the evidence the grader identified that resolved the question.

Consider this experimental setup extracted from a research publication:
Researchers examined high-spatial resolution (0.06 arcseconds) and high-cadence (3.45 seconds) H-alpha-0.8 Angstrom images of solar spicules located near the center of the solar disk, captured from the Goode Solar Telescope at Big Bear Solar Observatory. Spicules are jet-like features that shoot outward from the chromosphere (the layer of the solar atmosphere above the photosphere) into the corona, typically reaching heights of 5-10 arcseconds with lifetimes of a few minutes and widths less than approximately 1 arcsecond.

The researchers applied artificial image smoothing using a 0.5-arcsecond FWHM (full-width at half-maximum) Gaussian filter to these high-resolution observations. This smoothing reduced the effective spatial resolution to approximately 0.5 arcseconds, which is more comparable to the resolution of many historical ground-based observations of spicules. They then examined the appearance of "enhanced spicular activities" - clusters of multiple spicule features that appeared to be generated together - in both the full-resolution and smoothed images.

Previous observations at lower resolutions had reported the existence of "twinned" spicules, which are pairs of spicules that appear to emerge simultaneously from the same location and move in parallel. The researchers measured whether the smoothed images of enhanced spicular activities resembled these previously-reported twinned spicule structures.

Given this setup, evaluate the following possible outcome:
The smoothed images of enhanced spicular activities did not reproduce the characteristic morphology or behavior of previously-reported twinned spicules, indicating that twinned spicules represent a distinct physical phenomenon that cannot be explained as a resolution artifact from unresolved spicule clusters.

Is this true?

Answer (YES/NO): NO